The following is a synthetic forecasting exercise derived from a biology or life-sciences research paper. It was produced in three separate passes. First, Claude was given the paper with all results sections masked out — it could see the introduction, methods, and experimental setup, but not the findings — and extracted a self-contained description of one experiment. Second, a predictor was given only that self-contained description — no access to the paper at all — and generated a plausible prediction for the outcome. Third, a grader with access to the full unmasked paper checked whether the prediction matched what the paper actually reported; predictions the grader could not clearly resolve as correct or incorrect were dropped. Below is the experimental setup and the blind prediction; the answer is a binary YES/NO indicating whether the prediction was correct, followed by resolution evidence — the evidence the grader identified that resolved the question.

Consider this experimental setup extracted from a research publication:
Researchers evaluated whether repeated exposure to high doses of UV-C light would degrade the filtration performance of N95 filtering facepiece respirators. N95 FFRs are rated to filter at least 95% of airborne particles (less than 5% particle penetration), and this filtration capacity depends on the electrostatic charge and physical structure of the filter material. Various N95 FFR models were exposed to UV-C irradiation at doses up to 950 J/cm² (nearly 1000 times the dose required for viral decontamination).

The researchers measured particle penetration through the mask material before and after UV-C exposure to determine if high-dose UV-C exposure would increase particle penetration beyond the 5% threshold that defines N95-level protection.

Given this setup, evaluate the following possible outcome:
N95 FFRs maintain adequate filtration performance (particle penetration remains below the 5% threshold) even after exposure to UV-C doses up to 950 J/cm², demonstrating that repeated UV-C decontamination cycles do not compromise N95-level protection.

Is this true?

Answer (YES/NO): YES